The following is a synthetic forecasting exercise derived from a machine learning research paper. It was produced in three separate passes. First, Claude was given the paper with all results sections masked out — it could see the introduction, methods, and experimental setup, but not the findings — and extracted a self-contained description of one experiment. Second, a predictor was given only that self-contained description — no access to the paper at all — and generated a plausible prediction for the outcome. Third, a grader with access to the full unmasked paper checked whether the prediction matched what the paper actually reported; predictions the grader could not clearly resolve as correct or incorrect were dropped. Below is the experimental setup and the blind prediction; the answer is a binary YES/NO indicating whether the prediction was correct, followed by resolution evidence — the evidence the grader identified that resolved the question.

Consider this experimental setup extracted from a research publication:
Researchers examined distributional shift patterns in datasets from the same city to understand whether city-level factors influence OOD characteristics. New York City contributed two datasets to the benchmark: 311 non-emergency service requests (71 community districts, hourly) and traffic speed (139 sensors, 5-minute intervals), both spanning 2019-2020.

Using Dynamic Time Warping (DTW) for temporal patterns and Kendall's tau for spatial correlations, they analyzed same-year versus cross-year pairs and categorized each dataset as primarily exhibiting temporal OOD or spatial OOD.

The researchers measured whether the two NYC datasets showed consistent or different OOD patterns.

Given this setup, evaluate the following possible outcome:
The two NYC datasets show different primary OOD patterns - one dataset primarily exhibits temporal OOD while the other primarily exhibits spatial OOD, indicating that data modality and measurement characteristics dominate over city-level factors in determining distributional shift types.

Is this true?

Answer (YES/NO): YES